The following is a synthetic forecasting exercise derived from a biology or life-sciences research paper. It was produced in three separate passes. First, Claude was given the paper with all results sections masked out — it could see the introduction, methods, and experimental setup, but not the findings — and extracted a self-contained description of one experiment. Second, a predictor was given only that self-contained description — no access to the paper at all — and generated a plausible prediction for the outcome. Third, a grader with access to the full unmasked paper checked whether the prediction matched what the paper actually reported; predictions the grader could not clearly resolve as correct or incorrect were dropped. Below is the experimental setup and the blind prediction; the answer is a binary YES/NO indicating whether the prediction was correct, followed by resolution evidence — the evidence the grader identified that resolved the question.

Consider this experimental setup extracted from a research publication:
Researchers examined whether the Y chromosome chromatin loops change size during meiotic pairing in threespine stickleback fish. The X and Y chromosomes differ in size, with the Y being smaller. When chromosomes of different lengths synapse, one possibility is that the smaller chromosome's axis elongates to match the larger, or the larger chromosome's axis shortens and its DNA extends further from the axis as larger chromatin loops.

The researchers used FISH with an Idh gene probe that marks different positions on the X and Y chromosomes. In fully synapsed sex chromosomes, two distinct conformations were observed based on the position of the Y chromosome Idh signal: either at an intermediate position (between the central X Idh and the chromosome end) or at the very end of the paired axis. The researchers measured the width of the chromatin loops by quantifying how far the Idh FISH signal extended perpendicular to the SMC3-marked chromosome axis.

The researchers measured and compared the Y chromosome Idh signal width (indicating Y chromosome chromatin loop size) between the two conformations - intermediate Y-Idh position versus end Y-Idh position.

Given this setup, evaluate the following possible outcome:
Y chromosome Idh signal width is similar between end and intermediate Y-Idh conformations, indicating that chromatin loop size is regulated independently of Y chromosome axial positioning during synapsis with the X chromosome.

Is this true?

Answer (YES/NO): YES